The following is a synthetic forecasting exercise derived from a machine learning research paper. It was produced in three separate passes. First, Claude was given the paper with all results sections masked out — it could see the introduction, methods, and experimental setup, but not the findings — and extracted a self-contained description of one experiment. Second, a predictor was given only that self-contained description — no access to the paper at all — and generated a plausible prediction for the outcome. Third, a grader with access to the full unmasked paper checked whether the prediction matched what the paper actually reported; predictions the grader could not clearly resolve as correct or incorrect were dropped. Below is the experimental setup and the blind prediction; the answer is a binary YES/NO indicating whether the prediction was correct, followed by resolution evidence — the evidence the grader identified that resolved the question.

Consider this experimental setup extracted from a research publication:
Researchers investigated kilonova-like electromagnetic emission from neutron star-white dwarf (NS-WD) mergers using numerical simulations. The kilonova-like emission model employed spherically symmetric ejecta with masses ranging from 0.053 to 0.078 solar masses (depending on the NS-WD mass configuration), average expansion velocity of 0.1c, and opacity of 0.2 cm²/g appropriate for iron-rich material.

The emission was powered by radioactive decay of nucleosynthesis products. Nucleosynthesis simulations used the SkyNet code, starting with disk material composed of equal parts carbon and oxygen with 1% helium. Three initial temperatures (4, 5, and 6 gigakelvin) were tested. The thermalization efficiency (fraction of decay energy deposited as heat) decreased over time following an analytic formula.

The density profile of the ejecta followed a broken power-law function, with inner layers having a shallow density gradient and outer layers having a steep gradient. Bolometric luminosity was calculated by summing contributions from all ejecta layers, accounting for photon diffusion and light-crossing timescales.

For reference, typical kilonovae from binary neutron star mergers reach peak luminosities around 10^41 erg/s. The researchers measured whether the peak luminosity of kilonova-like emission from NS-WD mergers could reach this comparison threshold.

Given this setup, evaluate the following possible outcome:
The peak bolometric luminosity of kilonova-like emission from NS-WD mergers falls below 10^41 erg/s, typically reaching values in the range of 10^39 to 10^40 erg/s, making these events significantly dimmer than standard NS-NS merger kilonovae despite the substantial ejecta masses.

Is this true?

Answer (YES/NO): NO